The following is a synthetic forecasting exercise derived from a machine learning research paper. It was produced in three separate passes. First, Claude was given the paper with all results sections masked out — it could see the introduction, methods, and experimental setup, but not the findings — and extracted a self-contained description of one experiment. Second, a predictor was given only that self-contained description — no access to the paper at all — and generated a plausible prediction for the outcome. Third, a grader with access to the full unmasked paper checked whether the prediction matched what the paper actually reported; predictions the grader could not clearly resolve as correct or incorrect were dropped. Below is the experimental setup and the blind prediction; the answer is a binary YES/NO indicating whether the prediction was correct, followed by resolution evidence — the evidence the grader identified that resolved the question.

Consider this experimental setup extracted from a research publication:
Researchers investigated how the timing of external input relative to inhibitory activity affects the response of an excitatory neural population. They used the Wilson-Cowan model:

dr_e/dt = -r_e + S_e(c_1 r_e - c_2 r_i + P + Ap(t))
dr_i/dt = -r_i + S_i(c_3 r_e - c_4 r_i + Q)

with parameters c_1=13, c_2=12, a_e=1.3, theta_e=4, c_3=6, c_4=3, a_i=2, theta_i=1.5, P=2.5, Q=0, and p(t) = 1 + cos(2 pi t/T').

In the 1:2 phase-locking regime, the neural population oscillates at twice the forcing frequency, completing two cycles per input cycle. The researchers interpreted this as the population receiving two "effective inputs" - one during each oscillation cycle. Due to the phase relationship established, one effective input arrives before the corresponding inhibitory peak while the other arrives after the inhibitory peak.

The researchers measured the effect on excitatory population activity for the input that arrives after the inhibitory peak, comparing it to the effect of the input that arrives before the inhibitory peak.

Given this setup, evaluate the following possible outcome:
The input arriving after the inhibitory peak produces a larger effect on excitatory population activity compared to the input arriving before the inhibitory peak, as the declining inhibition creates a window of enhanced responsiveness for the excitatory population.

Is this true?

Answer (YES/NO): NO